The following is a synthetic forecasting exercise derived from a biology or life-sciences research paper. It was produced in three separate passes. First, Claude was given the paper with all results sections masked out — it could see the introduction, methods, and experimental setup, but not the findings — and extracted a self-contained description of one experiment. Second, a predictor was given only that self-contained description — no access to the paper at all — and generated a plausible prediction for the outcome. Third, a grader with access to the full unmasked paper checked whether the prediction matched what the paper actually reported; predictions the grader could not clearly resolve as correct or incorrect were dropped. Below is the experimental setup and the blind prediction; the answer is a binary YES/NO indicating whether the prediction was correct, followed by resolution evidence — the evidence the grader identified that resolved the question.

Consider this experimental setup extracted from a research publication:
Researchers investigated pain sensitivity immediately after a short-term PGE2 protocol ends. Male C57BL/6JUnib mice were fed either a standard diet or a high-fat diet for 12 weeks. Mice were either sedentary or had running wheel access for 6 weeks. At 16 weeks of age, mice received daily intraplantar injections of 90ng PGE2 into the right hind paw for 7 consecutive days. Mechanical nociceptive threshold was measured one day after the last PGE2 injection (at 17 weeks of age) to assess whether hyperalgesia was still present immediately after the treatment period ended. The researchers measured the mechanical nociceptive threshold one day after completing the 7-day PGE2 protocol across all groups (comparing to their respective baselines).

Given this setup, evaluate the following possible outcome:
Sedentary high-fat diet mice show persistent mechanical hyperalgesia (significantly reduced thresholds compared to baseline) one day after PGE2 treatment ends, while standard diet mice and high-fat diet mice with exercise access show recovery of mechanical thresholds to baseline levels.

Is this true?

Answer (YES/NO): NO